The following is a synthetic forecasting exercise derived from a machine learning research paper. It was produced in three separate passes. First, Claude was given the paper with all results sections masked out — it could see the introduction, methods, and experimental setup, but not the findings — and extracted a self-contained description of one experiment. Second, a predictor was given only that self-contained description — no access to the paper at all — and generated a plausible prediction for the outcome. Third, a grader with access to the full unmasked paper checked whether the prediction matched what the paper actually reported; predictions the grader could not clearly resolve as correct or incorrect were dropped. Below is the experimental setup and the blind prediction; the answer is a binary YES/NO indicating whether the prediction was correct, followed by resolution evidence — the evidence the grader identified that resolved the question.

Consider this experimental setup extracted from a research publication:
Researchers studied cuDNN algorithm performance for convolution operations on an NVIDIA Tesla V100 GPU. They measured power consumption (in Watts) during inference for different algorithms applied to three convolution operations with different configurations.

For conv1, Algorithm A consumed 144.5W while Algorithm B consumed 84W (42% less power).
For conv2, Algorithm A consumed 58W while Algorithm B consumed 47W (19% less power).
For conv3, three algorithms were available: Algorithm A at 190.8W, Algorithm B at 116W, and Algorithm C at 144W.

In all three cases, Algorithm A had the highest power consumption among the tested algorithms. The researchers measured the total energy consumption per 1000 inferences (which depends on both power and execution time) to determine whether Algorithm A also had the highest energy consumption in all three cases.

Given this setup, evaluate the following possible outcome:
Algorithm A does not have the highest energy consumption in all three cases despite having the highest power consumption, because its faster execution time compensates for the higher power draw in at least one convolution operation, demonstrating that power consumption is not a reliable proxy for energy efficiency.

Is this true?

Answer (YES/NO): YES